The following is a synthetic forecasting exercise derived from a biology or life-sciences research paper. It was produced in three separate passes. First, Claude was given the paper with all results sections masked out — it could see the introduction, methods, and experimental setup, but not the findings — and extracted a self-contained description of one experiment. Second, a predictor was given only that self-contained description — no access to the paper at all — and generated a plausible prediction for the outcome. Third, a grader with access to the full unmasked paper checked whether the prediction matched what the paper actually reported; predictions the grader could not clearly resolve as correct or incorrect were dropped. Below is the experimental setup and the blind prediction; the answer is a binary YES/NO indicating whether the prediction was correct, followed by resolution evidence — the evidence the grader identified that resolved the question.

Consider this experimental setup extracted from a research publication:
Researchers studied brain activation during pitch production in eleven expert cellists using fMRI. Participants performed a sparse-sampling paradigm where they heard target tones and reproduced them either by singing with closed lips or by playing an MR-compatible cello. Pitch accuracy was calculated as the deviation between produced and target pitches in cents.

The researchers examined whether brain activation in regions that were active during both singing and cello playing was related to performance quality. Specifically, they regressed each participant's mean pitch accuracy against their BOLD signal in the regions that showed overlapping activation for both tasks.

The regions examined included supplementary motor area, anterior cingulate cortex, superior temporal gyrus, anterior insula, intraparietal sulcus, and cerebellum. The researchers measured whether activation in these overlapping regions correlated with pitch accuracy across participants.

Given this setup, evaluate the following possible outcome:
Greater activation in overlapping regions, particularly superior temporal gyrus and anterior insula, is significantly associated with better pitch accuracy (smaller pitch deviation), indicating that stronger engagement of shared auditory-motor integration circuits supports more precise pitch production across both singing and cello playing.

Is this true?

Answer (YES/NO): YES